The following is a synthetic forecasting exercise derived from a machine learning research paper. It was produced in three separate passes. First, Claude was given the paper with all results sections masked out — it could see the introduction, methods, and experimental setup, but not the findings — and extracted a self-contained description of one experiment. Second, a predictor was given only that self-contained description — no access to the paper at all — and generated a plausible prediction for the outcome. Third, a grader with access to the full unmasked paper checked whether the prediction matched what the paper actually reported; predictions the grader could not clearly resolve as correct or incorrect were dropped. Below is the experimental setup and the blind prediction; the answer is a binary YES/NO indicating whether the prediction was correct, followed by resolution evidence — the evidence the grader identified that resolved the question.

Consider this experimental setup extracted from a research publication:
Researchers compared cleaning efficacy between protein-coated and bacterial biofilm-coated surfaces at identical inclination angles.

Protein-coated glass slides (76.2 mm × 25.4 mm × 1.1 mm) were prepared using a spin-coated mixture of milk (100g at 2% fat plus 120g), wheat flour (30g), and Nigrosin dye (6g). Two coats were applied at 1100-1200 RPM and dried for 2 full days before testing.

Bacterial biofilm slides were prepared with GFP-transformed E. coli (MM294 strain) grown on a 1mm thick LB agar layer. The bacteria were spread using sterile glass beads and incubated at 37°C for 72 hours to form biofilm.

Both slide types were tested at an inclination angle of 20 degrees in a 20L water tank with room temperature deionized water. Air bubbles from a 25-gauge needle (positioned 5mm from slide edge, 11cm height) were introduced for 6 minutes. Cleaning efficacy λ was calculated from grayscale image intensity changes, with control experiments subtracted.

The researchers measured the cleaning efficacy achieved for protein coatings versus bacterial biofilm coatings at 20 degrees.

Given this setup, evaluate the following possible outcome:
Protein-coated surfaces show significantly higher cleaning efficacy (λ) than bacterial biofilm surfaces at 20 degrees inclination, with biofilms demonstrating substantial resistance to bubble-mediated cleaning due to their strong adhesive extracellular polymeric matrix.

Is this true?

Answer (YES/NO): NO